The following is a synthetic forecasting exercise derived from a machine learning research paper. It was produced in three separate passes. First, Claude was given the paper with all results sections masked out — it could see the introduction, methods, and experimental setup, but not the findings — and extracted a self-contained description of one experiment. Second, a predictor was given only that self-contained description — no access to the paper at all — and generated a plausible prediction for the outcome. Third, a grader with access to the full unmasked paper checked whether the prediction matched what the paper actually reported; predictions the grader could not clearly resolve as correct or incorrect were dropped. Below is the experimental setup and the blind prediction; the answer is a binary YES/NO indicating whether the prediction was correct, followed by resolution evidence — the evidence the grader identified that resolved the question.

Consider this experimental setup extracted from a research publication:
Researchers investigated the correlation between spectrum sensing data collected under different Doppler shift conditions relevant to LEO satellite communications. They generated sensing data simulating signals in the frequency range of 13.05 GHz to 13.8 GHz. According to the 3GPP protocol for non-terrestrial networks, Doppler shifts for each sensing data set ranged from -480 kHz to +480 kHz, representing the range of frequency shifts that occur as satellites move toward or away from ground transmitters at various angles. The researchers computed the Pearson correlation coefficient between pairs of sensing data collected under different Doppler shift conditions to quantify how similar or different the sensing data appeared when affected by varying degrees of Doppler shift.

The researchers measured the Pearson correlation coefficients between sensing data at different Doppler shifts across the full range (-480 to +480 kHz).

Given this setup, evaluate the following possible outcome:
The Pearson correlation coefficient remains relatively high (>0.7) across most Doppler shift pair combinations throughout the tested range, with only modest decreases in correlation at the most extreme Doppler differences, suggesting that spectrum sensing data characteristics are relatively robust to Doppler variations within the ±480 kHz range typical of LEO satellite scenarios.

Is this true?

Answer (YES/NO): NO